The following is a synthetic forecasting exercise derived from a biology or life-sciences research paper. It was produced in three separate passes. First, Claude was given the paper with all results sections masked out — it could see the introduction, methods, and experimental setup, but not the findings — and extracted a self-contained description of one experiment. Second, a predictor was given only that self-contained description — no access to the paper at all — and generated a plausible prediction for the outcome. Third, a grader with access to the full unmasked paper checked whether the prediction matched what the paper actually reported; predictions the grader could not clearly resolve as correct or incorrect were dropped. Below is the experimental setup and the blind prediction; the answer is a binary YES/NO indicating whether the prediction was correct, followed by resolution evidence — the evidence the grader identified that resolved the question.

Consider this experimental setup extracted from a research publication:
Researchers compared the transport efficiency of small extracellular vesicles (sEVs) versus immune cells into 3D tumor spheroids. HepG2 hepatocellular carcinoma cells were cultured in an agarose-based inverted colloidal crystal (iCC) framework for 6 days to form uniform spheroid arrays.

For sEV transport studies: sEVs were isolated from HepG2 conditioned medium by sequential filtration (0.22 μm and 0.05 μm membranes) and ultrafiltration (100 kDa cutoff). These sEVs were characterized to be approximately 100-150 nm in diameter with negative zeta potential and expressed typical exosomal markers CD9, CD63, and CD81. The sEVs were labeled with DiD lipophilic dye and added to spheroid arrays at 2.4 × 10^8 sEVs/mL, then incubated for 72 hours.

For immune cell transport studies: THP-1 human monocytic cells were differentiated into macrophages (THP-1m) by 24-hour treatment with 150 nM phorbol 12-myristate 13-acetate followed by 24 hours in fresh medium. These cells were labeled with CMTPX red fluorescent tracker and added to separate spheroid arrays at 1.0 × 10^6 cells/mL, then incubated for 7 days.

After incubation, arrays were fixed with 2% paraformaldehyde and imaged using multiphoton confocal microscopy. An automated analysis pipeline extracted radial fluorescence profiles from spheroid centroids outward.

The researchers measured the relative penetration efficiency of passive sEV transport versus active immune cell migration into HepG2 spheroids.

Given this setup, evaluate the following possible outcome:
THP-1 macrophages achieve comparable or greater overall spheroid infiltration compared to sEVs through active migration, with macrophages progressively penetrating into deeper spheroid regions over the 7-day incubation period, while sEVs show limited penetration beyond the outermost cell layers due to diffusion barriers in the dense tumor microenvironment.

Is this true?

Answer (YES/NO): NO